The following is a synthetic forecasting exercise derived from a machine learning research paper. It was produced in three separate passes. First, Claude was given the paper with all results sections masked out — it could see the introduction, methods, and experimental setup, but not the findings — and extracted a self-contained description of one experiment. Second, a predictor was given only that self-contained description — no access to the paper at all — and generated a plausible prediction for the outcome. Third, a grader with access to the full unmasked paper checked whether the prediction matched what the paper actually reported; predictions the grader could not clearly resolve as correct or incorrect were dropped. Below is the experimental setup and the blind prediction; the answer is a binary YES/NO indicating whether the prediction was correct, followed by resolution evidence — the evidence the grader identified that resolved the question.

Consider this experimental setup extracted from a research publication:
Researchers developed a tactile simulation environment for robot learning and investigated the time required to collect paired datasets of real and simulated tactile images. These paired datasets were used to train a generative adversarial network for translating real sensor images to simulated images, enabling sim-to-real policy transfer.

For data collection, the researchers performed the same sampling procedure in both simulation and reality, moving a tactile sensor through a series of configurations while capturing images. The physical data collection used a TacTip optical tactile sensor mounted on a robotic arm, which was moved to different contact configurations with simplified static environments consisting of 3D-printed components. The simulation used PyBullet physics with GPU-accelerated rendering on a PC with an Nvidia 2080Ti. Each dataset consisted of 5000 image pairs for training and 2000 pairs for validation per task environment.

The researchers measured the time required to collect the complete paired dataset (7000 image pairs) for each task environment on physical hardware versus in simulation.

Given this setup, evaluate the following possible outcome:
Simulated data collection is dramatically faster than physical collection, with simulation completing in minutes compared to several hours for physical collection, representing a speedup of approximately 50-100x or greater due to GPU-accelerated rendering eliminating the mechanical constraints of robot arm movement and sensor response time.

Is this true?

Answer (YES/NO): YES